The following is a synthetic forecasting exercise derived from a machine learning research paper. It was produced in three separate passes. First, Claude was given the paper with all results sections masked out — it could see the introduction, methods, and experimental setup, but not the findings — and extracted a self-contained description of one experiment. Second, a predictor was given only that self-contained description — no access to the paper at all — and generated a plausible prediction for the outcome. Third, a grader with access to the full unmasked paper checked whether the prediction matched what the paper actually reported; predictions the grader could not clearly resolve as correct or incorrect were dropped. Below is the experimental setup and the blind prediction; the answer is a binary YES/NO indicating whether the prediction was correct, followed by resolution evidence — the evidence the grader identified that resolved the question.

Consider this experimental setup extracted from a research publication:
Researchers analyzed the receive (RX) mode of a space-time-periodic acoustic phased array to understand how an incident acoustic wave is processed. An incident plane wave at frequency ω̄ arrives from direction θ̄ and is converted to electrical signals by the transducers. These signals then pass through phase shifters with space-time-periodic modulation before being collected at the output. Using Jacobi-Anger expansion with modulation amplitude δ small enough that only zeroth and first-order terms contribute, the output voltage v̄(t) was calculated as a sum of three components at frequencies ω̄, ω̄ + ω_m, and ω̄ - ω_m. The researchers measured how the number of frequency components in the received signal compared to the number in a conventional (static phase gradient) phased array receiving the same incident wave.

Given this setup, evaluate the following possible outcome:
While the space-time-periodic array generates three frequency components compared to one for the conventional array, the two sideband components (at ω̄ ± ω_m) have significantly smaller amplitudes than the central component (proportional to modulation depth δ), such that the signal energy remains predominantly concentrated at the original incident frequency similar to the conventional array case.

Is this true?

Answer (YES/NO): NO